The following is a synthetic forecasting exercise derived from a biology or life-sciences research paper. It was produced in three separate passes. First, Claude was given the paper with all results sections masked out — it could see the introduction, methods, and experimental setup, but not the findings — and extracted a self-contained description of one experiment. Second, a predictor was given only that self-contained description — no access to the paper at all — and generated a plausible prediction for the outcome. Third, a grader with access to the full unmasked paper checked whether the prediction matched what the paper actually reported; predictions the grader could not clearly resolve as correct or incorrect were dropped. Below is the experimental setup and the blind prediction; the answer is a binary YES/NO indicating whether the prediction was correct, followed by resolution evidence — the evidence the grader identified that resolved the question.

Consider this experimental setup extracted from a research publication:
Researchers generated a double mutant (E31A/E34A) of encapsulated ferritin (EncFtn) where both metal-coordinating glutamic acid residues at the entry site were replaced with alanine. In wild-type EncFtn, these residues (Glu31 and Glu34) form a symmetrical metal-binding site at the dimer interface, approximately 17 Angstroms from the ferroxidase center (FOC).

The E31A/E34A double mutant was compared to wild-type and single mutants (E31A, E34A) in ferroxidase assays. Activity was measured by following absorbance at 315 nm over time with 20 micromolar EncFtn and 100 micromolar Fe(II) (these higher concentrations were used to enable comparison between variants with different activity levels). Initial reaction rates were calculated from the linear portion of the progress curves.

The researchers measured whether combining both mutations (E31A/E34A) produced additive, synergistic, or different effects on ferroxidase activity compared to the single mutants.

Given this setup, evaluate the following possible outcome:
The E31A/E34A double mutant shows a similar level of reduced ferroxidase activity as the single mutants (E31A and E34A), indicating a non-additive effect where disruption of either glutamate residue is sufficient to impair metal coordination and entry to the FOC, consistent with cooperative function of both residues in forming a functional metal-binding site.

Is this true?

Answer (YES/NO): NO